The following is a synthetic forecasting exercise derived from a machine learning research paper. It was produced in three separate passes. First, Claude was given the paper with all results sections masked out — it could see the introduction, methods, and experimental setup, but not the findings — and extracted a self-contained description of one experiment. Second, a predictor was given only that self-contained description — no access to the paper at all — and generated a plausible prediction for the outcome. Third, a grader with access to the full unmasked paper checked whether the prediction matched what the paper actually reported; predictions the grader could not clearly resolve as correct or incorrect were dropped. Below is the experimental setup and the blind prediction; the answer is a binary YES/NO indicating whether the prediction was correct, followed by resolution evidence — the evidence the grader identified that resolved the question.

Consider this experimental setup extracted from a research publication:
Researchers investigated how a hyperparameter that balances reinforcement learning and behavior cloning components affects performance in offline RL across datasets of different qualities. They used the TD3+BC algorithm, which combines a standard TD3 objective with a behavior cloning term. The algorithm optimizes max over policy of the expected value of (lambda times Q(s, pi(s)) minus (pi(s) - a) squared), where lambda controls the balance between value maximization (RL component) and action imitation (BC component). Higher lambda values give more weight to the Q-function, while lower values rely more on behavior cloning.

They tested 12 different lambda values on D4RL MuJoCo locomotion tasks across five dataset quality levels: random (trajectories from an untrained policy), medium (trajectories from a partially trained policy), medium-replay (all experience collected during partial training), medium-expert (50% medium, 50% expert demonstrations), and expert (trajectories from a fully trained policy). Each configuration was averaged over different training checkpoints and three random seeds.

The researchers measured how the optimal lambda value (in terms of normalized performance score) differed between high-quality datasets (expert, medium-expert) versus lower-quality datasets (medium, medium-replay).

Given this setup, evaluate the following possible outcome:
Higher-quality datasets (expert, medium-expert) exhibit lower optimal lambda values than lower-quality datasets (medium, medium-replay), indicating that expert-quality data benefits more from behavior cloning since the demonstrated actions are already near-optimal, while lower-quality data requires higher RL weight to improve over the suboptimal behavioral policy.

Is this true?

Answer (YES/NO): YES